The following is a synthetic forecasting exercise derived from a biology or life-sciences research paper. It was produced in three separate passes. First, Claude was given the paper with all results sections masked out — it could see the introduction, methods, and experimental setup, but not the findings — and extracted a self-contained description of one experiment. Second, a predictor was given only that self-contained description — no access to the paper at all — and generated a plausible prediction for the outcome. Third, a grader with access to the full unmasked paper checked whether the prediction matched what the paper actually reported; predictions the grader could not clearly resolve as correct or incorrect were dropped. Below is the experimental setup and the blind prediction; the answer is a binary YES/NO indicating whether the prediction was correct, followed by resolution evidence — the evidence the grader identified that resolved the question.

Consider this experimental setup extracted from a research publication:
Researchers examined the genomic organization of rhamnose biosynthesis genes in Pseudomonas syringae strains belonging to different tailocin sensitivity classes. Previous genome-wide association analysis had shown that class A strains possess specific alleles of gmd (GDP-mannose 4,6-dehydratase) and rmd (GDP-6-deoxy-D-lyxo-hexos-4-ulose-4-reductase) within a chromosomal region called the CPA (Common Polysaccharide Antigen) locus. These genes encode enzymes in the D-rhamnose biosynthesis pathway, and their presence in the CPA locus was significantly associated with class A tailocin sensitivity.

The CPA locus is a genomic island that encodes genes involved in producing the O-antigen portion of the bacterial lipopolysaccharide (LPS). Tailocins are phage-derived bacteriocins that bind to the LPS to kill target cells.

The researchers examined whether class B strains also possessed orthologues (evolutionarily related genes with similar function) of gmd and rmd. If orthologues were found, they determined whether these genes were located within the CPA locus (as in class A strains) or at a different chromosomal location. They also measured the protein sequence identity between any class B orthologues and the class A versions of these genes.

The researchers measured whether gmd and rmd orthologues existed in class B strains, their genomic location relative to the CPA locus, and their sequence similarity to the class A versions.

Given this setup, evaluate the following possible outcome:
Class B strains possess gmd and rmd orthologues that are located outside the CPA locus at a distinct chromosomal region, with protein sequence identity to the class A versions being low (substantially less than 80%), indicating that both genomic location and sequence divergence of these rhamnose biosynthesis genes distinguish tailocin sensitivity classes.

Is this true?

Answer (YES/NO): NO